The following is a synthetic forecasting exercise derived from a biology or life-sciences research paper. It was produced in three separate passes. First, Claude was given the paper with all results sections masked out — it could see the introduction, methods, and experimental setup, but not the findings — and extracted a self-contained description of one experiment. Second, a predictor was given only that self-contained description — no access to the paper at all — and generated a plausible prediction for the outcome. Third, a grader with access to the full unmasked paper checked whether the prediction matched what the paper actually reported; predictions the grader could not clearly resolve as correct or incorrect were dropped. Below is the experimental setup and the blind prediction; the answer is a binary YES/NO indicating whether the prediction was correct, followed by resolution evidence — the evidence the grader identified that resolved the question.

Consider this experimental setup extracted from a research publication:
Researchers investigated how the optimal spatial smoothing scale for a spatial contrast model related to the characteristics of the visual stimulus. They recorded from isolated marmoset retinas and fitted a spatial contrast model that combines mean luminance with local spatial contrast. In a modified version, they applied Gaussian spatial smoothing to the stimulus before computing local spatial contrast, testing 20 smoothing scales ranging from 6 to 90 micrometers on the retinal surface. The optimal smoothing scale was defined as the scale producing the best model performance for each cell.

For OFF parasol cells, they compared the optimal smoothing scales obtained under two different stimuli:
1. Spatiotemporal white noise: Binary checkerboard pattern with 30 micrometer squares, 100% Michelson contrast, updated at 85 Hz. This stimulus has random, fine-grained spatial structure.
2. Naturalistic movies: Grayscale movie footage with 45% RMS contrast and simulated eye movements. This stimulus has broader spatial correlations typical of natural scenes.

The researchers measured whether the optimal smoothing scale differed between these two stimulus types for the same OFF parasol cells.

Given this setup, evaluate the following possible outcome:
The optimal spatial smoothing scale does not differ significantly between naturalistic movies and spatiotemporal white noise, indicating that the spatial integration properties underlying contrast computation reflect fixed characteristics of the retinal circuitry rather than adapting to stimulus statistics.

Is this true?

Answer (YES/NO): NO